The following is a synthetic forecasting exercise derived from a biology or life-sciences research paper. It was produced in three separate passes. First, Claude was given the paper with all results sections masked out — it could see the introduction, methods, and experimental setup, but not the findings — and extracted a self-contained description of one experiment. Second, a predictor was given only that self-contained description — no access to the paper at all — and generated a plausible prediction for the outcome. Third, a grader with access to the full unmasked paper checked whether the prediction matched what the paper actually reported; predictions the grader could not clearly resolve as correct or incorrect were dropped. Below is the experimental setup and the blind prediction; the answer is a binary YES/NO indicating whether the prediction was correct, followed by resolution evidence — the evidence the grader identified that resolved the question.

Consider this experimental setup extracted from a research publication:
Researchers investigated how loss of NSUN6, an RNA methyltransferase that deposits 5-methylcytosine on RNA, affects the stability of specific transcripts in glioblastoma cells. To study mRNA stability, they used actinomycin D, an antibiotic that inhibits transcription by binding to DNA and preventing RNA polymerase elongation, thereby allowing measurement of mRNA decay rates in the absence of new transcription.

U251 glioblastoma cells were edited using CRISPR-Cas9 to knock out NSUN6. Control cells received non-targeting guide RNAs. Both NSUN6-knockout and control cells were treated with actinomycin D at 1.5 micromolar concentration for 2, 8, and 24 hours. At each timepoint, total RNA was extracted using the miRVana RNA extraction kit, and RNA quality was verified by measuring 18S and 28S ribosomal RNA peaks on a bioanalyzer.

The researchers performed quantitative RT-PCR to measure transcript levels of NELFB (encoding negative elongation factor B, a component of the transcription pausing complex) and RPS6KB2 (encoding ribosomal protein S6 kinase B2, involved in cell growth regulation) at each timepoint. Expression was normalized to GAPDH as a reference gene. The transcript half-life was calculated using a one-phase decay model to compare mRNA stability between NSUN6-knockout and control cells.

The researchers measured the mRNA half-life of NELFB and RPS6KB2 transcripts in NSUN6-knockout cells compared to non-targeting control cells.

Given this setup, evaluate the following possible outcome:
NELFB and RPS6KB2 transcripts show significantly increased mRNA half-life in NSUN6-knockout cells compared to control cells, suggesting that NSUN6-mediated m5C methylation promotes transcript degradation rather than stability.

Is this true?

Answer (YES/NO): YES